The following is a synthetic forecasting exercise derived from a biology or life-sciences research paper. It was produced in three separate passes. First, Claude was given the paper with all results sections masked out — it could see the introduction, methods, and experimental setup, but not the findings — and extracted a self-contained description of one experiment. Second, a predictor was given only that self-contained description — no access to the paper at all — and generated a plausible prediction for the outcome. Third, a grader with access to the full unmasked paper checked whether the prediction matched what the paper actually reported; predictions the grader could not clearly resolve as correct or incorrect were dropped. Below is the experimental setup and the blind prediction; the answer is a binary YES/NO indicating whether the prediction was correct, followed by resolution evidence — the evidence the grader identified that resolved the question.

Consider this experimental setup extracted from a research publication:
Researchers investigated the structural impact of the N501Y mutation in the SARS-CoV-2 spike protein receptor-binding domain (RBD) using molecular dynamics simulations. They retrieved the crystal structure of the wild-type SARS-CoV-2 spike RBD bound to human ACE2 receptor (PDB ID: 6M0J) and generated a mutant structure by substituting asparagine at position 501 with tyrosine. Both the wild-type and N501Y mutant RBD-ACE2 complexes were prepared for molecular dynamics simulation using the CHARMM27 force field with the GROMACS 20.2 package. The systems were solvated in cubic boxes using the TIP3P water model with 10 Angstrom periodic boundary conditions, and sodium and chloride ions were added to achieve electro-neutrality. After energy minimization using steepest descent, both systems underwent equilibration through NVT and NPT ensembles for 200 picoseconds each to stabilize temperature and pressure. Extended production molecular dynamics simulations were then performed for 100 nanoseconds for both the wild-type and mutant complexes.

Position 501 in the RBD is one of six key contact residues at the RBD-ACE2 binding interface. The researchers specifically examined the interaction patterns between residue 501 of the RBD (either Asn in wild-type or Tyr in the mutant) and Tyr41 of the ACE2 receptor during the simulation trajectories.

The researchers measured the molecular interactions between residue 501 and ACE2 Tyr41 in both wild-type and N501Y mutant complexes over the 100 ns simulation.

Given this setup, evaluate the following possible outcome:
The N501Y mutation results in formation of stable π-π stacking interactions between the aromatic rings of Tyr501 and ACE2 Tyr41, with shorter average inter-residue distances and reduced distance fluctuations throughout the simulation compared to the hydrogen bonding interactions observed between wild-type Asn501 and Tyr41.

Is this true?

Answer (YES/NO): NO